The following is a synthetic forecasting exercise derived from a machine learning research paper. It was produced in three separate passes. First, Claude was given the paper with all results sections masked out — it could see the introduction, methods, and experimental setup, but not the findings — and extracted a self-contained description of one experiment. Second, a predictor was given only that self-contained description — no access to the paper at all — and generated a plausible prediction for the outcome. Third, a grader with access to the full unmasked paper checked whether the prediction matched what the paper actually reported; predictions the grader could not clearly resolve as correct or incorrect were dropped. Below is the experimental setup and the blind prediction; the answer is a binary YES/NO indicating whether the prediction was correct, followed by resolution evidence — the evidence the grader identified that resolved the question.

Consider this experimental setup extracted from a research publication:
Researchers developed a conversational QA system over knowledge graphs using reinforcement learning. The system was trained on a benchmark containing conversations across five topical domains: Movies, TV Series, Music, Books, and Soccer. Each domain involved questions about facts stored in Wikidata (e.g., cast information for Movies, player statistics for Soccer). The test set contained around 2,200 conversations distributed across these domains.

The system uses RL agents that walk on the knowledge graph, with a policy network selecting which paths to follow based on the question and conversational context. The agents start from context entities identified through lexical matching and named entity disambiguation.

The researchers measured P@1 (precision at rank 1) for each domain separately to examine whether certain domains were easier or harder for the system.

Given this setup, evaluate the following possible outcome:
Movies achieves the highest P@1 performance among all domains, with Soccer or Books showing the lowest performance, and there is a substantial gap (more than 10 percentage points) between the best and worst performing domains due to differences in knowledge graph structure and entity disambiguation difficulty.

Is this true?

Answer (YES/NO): NO